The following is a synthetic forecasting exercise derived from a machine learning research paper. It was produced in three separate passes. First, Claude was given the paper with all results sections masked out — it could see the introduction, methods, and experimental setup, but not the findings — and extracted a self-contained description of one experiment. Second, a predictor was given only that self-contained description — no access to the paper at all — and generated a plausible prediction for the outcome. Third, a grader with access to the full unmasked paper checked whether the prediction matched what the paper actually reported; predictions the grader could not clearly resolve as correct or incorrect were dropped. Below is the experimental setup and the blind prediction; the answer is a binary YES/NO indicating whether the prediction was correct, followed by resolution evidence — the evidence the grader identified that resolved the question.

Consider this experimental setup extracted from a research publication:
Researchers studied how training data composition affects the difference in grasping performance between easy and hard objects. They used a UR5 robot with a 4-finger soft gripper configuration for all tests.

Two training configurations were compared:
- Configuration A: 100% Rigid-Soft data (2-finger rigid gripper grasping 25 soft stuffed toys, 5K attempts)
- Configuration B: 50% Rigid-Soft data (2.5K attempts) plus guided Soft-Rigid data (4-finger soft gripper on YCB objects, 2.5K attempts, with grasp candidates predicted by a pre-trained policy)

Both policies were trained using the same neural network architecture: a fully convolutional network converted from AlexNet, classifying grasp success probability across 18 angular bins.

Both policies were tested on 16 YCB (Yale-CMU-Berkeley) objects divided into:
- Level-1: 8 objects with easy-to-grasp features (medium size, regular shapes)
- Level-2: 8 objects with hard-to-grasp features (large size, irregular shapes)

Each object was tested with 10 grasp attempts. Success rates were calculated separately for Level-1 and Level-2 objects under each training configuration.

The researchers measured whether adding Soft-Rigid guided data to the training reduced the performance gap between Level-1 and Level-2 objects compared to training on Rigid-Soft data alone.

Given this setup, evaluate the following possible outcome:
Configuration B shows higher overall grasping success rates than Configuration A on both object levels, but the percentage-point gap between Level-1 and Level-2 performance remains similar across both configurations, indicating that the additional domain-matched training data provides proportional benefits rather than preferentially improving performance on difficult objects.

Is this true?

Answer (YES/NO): NO